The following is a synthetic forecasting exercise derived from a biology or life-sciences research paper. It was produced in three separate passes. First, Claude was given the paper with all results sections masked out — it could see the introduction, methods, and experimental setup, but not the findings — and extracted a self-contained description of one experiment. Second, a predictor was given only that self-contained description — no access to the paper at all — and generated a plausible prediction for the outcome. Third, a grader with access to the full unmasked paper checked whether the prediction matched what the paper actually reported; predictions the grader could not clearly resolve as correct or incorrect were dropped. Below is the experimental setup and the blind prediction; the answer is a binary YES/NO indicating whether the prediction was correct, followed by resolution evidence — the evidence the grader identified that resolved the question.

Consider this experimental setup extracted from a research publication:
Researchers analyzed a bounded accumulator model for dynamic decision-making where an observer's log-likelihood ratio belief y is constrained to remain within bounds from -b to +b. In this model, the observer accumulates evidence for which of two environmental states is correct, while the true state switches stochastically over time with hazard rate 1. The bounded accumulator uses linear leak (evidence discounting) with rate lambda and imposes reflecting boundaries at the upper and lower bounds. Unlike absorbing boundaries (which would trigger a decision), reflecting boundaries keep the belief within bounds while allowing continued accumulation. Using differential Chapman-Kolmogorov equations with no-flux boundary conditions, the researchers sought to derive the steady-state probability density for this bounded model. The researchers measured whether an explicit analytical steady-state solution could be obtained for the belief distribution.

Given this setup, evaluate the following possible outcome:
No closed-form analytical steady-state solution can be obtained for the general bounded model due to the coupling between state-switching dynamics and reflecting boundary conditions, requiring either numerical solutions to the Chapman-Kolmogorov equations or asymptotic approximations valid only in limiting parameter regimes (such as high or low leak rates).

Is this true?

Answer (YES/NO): NO